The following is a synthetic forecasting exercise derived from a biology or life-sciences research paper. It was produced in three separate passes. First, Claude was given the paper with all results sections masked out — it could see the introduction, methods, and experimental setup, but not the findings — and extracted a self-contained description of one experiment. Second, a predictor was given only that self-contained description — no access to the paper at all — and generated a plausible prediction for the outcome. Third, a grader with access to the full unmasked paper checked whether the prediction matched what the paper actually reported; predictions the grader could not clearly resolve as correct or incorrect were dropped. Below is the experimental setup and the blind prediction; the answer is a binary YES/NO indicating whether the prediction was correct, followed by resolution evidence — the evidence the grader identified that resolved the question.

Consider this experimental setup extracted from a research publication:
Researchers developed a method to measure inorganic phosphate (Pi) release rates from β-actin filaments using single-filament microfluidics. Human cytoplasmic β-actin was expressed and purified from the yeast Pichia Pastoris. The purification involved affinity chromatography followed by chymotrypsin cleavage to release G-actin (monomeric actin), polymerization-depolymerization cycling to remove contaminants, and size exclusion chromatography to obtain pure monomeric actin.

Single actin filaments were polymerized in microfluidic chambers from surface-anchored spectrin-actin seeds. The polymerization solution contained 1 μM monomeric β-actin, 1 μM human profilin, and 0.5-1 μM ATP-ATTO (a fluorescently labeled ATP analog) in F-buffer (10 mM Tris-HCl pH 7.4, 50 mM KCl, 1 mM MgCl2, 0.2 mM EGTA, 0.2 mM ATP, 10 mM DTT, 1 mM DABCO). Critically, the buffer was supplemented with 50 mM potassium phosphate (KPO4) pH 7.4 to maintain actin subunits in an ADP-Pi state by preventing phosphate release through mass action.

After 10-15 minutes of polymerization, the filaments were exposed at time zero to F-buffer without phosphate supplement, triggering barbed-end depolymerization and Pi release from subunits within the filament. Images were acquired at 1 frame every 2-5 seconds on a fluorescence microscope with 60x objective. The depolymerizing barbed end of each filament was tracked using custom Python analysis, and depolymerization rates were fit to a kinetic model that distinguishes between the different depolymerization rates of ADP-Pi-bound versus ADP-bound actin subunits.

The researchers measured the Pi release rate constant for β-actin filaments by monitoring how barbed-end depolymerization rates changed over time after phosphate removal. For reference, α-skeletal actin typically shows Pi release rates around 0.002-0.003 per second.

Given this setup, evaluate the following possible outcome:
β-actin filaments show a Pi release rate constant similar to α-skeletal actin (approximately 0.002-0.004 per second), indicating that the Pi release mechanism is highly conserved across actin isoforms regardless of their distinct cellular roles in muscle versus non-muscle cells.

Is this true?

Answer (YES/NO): NO